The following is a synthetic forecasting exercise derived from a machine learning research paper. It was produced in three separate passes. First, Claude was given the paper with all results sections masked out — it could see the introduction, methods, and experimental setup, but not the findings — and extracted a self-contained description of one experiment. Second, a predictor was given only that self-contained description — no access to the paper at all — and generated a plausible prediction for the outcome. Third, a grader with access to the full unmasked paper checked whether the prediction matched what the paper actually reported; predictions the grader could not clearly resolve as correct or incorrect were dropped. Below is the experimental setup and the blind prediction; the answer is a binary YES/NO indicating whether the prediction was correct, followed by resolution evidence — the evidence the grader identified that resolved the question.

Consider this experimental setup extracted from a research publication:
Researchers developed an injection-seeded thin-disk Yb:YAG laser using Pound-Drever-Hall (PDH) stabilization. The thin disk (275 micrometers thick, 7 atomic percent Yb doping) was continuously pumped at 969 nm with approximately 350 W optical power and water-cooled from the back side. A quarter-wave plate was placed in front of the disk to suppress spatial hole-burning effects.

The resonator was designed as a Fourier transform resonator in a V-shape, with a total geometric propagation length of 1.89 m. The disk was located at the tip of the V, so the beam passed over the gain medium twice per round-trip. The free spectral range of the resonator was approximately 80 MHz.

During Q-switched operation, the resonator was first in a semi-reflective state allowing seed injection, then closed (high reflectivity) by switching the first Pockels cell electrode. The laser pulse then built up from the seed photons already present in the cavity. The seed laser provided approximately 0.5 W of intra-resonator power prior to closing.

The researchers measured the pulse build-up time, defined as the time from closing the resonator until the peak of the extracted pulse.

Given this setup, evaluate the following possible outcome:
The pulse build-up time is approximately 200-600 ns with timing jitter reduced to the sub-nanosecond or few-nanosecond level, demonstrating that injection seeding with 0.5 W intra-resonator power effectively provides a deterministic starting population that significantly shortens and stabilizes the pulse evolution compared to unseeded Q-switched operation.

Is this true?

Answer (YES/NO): NO